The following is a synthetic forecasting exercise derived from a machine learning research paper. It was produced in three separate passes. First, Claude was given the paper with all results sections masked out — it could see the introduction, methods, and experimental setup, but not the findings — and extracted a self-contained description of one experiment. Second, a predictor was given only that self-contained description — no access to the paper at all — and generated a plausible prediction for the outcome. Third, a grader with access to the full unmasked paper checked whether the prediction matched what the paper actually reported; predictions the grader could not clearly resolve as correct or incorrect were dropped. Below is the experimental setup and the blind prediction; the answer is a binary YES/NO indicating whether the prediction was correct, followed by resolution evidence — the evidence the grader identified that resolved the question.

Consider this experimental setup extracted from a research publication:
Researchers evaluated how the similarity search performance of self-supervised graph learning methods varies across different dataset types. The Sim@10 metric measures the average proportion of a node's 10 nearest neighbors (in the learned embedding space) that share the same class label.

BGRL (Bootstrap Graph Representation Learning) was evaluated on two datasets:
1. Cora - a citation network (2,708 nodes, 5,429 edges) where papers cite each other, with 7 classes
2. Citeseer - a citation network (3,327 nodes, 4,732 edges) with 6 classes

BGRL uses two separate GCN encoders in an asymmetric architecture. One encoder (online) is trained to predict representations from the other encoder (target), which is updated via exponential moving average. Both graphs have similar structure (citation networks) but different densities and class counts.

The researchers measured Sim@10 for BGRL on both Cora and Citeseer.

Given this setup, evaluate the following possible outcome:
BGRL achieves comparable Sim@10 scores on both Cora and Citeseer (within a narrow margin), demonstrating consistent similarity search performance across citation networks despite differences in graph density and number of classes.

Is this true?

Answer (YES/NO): NO